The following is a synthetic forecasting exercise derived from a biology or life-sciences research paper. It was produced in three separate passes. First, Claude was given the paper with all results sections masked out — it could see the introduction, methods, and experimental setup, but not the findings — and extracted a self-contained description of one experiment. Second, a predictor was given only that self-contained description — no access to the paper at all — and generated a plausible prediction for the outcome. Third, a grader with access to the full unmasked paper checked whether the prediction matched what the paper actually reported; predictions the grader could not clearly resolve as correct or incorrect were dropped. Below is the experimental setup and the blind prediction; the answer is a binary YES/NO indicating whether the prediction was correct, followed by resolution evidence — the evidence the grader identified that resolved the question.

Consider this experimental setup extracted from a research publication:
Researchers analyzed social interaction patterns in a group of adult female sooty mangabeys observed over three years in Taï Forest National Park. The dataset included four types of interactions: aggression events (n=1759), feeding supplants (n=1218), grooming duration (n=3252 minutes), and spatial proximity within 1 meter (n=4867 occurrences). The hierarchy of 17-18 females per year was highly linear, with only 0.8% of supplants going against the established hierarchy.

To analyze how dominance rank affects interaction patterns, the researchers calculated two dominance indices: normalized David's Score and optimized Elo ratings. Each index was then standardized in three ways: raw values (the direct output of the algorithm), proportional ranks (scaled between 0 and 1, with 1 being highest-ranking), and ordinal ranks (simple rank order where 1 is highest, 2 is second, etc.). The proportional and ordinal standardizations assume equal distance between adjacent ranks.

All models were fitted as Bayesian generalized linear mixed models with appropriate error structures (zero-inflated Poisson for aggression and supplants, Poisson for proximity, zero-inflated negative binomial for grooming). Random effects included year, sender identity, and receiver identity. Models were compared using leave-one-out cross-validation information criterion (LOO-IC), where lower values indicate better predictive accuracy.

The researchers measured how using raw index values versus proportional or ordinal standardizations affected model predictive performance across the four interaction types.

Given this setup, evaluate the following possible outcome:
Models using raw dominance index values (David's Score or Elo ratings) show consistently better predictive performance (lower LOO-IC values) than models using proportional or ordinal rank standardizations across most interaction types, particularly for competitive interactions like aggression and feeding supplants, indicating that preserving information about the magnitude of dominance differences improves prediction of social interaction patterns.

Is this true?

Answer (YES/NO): NO